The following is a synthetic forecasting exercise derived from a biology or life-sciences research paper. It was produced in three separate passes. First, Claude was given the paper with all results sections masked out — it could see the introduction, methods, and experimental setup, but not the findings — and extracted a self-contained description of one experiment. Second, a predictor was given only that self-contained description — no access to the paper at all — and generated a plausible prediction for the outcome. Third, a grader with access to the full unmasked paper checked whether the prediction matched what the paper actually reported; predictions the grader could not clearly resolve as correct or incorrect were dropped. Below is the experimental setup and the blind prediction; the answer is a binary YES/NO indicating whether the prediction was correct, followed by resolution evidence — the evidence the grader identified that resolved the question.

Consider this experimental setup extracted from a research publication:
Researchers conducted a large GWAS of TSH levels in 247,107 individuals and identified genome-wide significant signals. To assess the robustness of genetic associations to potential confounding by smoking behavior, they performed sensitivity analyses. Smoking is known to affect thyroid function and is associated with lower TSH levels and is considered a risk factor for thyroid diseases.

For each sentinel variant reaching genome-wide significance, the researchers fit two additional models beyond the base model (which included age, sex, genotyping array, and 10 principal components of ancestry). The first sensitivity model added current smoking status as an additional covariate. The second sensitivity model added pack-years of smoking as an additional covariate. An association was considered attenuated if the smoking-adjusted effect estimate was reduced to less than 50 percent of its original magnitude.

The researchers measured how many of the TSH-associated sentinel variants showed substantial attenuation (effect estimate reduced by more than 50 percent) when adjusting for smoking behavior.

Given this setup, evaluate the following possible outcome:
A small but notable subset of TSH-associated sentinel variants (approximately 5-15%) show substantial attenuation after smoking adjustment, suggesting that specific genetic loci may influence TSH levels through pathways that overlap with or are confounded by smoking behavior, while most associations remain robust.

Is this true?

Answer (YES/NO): NO